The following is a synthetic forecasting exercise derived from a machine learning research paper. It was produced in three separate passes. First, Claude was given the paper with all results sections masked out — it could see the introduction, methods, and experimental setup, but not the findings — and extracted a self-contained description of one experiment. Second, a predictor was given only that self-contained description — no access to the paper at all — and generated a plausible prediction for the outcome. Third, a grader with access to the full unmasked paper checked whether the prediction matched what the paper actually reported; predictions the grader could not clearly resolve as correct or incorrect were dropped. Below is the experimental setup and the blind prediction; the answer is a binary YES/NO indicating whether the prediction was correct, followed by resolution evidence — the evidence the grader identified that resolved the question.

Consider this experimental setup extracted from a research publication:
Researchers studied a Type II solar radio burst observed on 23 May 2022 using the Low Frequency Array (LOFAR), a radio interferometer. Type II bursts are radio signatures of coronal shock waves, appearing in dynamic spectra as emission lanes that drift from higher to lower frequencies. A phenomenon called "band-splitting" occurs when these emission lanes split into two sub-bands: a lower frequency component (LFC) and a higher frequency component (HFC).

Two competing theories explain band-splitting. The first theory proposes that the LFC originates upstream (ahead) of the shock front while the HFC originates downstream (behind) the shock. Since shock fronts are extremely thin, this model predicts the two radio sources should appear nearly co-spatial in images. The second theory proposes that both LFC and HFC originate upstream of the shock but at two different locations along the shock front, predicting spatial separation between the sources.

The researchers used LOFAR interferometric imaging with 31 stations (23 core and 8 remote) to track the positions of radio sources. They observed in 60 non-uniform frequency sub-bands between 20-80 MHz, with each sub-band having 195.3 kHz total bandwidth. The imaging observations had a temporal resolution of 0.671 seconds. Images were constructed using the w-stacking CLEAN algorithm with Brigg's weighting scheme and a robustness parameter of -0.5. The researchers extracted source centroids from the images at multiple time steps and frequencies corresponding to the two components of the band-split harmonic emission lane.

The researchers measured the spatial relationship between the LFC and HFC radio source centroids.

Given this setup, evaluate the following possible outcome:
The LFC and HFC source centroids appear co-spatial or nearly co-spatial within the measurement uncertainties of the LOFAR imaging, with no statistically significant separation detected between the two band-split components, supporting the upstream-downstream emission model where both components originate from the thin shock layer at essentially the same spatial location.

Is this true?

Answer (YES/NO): NO